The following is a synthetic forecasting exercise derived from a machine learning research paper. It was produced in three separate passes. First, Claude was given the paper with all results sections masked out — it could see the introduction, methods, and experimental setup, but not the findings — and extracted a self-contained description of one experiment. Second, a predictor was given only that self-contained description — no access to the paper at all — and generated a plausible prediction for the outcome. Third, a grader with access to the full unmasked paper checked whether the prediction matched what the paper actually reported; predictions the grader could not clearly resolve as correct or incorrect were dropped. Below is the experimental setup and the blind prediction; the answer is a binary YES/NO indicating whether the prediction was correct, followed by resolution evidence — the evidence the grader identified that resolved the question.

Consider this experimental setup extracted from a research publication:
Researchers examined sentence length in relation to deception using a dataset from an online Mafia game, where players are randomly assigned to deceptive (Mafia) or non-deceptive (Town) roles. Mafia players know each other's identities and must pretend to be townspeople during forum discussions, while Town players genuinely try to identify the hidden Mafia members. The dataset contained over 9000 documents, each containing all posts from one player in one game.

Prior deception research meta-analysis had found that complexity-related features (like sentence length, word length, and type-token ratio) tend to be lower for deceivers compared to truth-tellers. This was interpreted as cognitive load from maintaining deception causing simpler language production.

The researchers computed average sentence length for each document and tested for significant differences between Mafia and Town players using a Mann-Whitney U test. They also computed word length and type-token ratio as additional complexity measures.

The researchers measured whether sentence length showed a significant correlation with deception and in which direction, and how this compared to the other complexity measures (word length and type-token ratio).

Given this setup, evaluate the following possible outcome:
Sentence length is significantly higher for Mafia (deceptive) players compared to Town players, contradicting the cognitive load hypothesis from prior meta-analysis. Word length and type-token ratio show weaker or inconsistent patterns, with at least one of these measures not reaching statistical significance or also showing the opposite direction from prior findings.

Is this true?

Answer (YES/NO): NO